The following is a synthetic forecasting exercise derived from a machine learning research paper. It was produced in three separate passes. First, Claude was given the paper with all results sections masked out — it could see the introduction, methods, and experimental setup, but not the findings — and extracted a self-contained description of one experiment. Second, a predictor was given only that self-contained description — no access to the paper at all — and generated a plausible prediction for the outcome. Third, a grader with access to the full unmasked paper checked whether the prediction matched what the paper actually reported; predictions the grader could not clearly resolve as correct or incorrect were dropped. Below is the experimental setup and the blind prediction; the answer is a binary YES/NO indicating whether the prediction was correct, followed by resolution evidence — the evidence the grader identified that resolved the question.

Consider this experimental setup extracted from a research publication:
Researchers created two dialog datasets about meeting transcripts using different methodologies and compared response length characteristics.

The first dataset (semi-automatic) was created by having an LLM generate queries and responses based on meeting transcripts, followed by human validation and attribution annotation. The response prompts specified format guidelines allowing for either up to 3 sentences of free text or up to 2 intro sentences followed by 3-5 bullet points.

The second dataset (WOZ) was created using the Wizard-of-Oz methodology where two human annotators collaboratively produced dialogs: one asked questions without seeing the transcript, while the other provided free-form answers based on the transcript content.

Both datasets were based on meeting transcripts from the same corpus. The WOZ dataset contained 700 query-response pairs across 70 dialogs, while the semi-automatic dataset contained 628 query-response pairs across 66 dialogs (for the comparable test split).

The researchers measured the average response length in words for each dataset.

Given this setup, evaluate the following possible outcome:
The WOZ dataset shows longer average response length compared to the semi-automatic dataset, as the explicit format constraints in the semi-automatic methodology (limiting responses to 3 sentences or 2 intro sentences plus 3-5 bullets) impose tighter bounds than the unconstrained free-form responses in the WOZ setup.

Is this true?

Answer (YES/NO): NO